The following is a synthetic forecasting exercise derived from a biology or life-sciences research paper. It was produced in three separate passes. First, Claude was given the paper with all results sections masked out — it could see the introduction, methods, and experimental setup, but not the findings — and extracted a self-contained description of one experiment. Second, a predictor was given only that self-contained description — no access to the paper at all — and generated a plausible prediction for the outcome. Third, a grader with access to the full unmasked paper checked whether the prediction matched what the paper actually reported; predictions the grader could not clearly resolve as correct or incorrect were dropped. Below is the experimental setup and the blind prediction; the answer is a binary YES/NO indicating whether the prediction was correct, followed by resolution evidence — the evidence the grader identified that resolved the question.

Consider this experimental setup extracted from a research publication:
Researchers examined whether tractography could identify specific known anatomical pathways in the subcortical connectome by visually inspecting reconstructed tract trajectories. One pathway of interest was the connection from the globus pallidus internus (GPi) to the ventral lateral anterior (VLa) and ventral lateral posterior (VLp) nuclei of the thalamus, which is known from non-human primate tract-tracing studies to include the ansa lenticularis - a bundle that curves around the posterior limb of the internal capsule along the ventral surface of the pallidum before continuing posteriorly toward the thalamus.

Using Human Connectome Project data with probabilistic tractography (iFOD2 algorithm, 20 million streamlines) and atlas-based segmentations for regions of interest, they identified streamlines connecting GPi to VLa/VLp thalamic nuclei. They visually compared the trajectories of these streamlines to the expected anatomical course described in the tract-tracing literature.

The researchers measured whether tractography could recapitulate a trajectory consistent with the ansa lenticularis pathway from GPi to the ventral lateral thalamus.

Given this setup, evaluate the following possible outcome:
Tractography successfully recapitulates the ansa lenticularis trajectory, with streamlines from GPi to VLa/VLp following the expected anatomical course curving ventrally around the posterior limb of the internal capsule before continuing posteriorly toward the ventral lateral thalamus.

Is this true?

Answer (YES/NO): YES